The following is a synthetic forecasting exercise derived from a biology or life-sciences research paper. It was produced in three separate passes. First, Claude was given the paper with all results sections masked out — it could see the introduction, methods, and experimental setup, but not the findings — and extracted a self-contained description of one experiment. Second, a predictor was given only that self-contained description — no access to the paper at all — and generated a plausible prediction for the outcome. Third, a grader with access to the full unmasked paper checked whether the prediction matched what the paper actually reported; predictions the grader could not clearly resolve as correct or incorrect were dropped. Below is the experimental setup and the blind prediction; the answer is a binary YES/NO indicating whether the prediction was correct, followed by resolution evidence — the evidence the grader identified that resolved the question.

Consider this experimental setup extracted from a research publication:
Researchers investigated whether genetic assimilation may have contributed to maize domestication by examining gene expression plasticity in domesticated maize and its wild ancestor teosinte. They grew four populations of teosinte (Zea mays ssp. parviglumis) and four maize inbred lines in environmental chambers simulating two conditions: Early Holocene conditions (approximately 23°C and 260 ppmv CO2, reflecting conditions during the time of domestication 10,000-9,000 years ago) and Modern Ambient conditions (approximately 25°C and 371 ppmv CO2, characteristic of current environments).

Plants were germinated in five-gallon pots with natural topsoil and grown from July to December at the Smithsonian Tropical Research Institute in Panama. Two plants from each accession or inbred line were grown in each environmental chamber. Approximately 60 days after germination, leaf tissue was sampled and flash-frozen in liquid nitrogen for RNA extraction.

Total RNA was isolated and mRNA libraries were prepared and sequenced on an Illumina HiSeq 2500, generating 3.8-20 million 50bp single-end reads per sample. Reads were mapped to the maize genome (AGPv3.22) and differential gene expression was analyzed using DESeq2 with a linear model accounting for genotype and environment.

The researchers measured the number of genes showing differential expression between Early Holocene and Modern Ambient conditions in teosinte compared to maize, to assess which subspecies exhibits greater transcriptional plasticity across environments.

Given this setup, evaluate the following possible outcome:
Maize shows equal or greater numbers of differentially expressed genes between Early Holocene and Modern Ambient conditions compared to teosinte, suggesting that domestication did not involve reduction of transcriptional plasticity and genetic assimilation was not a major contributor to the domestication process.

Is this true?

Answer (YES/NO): NO